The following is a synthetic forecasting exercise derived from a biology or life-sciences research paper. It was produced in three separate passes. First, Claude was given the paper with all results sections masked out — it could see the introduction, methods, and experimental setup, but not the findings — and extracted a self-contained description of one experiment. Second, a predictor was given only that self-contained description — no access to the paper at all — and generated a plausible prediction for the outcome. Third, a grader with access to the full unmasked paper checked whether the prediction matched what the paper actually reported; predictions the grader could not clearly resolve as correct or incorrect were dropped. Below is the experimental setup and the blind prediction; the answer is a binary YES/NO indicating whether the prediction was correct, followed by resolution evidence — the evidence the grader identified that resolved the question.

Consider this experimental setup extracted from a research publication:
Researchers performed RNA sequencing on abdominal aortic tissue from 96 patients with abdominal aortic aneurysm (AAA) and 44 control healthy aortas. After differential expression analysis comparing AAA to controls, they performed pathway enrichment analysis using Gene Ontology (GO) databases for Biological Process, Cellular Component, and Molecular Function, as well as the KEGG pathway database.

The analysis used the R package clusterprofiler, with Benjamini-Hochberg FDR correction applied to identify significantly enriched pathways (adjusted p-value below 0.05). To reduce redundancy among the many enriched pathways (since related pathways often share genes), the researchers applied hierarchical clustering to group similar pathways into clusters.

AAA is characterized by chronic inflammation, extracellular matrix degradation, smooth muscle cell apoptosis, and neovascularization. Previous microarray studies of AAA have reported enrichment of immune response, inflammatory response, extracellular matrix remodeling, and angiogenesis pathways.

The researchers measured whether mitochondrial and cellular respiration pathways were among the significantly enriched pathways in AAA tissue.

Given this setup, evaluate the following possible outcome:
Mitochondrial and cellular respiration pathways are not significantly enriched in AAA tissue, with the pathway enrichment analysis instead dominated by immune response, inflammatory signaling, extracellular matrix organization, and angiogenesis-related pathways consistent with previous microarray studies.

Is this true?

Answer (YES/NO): NO